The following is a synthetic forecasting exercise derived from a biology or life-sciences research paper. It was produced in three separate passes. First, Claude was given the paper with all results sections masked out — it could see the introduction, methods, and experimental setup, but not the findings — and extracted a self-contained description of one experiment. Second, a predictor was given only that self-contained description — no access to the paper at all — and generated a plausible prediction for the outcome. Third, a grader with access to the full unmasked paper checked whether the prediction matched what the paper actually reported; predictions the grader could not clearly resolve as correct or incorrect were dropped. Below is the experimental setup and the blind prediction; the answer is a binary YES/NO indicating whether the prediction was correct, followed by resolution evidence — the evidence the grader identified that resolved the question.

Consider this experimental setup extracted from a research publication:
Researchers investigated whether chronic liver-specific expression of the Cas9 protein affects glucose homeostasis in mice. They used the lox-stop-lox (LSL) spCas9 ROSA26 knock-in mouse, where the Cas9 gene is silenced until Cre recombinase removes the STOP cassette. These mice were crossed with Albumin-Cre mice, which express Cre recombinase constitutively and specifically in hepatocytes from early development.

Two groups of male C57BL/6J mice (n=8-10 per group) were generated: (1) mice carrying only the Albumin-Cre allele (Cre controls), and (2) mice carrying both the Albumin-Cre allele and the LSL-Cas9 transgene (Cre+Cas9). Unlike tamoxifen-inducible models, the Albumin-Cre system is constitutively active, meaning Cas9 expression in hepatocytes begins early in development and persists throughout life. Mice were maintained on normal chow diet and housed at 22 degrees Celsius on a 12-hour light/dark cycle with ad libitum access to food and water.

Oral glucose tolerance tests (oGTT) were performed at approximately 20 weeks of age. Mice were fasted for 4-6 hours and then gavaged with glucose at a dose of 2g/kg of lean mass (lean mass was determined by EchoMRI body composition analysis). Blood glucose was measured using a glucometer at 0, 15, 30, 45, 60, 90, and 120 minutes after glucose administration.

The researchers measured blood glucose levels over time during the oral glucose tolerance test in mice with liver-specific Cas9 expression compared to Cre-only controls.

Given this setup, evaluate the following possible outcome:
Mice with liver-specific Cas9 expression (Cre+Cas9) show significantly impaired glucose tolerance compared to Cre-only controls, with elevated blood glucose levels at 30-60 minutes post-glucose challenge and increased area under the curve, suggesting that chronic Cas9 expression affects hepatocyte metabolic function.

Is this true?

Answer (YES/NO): NO